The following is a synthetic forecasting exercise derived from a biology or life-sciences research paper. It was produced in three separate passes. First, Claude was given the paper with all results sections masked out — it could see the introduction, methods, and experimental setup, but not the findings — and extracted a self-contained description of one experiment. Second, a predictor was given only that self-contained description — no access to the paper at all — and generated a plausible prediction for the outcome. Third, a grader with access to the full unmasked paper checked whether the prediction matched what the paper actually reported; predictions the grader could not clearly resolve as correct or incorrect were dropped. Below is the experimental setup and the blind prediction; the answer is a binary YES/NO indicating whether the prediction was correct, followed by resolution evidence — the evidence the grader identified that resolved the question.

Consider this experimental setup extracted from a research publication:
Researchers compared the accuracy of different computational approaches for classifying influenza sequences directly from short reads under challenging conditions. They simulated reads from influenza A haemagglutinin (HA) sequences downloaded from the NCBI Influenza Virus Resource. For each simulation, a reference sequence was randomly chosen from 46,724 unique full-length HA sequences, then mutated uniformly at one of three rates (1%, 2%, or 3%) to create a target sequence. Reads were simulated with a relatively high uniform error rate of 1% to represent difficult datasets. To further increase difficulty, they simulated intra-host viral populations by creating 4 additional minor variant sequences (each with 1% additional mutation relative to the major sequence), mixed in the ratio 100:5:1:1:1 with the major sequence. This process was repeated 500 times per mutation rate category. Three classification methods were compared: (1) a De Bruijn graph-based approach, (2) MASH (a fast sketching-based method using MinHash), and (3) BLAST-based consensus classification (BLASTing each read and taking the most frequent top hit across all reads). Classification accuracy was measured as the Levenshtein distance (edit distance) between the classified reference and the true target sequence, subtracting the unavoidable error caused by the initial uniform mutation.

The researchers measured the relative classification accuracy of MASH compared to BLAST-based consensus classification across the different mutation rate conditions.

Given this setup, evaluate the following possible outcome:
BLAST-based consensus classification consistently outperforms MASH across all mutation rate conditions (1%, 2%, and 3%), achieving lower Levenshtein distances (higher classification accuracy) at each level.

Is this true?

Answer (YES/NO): YES